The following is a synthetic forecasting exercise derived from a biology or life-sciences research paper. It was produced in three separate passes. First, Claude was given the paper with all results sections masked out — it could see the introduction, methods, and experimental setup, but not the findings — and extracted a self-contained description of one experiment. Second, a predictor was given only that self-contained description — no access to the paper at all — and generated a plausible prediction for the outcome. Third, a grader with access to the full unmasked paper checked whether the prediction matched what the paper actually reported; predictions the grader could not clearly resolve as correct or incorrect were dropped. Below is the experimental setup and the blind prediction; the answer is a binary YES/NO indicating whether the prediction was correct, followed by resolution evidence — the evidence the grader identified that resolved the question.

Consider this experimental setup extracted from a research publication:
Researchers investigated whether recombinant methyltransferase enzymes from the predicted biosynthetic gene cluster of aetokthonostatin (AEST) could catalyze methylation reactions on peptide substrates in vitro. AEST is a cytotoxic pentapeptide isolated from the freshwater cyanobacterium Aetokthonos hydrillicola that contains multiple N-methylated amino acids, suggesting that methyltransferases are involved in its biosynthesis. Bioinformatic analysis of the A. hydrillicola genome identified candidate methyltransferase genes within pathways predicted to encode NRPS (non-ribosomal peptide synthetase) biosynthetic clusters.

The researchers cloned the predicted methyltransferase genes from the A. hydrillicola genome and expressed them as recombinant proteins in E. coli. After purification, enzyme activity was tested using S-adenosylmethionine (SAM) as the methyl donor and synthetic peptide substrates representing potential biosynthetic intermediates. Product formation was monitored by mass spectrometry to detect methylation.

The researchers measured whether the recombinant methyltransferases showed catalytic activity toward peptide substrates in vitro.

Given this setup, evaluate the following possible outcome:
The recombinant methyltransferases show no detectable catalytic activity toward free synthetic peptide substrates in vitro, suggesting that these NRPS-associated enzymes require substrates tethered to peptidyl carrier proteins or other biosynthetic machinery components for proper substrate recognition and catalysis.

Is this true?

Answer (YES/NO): NO